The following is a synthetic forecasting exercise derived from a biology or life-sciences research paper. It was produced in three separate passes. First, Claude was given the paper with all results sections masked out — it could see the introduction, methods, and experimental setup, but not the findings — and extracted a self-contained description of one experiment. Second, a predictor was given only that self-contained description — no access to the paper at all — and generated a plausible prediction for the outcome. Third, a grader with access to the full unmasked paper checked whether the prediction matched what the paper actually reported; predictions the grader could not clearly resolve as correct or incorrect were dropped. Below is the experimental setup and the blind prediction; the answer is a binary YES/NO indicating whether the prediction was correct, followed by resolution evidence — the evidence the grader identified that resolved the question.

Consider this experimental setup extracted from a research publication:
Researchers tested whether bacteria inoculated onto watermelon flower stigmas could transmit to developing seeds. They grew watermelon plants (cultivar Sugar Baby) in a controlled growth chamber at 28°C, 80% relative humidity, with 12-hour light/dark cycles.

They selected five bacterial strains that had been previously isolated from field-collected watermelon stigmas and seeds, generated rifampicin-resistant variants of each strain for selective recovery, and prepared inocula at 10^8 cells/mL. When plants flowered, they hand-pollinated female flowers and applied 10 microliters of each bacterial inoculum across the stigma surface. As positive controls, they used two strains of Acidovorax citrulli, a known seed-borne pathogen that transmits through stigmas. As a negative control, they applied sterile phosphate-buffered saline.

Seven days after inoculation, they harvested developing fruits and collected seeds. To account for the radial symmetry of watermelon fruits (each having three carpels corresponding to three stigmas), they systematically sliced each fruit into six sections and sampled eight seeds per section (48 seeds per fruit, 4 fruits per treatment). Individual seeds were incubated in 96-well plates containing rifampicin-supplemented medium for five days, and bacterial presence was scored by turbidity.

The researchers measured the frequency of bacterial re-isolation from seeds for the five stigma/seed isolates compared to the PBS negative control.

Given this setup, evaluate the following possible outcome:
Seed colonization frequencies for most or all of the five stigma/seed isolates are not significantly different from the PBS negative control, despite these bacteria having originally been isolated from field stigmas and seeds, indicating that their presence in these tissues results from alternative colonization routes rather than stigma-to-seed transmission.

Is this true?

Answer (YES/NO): NO